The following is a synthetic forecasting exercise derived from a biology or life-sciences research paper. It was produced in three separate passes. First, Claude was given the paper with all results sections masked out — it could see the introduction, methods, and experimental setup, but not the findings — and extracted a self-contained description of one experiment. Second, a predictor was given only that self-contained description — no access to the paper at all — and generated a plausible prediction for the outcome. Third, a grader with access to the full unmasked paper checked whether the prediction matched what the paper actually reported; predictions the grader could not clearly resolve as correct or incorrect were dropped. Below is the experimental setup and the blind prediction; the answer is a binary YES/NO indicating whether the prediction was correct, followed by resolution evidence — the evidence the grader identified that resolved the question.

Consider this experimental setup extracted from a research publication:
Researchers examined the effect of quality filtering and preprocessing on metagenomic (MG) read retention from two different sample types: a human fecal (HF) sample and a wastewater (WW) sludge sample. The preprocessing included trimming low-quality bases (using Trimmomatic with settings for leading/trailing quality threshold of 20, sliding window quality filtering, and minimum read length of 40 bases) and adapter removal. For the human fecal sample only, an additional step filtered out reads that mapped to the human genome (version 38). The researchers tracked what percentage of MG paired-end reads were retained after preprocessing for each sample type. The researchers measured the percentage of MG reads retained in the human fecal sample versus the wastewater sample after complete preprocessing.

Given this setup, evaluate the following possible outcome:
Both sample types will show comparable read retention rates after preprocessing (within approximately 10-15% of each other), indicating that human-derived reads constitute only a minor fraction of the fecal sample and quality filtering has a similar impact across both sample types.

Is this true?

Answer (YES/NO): NO